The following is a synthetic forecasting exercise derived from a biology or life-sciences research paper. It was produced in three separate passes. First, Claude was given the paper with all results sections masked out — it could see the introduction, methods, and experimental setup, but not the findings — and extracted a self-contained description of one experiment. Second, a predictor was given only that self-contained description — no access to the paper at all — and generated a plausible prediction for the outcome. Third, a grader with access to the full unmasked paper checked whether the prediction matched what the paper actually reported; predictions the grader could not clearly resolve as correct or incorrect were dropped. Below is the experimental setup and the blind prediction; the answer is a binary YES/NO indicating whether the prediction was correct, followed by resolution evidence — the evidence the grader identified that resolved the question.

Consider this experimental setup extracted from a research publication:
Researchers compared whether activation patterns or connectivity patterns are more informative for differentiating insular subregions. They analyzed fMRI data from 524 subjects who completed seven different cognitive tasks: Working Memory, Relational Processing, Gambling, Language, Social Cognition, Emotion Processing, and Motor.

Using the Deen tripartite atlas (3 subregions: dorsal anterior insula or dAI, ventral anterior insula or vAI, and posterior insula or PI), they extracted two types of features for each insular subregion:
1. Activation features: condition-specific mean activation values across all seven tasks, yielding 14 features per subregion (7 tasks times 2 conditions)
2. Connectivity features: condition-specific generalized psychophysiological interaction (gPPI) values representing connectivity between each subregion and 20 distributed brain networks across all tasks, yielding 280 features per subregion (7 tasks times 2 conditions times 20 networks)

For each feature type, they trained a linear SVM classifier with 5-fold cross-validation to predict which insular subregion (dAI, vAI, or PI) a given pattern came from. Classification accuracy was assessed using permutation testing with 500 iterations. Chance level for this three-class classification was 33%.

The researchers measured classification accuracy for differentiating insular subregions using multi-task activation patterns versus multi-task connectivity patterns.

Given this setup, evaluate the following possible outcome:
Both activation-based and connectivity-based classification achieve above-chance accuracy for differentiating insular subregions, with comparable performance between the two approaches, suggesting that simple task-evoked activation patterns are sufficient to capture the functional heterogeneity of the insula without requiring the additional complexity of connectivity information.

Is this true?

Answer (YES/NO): YES